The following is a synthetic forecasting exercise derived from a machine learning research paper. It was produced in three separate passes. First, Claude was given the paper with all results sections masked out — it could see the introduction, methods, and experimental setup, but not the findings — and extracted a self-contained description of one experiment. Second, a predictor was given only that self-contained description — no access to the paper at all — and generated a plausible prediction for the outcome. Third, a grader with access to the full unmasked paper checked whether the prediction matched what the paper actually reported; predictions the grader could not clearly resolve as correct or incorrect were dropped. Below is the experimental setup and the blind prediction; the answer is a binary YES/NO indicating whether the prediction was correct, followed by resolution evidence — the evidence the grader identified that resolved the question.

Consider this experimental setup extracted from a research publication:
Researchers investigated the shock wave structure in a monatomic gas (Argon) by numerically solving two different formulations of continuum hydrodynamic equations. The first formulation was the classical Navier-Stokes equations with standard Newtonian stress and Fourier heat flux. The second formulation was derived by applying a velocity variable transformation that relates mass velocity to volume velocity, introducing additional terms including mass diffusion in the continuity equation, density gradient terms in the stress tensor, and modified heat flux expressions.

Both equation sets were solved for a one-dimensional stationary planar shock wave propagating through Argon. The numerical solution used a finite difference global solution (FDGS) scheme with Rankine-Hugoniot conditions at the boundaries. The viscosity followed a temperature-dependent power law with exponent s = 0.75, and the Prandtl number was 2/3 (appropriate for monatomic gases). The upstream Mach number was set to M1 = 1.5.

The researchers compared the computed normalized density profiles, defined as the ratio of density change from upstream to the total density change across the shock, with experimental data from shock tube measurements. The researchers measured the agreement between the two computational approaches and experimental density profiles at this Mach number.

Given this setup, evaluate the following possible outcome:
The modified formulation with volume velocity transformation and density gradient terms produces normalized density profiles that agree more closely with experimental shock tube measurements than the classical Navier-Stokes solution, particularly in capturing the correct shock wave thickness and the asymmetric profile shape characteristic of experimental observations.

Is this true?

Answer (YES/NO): YES